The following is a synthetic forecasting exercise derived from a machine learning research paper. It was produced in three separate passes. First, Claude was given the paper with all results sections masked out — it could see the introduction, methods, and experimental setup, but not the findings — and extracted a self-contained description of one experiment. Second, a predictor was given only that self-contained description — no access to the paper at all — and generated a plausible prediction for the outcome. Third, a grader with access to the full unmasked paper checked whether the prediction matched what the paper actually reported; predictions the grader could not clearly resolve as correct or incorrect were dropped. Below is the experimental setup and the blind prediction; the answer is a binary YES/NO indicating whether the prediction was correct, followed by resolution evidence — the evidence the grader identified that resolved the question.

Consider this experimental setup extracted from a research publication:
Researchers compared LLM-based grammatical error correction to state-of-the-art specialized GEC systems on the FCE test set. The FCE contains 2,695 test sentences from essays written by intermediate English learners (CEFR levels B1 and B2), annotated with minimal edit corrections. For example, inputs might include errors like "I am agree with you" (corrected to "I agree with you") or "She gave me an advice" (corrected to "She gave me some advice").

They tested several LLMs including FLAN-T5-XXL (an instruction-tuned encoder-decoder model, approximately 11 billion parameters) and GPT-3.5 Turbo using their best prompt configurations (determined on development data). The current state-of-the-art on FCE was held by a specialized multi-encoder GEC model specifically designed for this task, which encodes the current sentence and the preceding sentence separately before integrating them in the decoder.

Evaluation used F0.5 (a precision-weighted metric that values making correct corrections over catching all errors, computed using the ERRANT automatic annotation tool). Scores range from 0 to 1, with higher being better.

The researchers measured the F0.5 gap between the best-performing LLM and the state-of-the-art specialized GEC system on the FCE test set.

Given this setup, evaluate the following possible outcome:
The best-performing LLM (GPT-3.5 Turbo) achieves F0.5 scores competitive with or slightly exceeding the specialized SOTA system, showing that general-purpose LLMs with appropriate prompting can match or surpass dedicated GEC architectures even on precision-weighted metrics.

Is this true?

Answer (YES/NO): NO